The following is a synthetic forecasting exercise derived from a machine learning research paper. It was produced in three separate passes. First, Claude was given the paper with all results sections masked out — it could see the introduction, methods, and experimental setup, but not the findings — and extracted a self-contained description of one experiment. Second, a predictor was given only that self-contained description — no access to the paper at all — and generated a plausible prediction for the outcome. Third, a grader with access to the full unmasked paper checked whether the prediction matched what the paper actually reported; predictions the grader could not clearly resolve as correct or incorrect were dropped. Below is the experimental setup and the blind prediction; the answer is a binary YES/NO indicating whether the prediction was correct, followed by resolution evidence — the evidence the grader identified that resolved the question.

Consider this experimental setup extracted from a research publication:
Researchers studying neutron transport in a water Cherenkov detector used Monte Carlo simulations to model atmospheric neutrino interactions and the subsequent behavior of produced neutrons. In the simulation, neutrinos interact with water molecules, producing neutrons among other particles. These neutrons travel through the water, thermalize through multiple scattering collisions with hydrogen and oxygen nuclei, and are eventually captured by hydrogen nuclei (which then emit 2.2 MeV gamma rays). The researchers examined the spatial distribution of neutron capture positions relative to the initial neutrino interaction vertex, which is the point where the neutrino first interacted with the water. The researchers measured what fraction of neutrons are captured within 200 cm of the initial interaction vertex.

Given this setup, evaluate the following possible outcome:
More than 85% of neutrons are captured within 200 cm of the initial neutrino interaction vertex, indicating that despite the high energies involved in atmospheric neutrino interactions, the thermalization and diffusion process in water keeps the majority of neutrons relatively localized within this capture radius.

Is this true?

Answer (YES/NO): NO